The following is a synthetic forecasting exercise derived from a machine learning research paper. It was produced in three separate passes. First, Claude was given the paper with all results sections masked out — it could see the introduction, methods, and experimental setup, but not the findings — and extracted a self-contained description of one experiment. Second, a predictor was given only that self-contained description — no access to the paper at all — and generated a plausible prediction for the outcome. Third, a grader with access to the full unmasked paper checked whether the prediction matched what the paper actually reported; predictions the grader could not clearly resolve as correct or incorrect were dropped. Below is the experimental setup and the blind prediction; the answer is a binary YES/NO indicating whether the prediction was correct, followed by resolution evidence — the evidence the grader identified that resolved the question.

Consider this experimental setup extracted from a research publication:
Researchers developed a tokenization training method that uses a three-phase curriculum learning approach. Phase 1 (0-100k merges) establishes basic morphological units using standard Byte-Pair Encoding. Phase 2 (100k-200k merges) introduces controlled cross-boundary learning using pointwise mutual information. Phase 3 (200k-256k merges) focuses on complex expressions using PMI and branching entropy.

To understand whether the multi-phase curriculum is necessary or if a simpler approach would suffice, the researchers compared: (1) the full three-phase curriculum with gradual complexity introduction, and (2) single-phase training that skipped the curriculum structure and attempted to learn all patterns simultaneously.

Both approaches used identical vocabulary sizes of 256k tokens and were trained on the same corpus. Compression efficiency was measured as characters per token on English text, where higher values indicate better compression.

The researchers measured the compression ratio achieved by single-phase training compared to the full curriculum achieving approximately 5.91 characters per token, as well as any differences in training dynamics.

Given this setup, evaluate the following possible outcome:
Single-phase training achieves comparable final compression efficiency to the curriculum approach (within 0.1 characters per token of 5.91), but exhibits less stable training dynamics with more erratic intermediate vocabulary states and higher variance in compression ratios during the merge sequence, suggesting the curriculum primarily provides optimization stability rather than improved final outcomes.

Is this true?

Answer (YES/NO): NO